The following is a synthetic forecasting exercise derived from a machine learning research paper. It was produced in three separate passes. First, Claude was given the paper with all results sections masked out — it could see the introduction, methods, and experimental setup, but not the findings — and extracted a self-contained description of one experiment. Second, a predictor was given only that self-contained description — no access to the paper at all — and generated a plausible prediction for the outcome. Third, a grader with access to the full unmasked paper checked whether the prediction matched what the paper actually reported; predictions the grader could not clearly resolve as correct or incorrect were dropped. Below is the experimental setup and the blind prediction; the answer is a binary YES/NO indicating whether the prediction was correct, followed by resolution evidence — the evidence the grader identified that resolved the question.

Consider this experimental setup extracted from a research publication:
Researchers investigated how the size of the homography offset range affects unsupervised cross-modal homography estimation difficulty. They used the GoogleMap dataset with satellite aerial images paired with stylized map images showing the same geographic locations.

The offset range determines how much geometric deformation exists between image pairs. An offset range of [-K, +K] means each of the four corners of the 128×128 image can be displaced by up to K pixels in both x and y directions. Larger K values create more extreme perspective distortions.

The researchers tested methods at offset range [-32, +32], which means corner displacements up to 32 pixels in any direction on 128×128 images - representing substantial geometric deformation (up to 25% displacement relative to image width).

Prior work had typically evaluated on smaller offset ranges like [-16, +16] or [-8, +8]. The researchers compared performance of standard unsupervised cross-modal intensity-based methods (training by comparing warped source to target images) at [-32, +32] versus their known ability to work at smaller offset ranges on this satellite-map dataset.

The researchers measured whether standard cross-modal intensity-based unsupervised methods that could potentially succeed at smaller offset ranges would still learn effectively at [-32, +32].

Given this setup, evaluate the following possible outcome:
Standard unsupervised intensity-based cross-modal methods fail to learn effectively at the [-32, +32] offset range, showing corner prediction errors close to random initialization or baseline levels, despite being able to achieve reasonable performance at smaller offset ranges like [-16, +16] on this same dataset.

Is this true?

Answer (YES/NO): YES